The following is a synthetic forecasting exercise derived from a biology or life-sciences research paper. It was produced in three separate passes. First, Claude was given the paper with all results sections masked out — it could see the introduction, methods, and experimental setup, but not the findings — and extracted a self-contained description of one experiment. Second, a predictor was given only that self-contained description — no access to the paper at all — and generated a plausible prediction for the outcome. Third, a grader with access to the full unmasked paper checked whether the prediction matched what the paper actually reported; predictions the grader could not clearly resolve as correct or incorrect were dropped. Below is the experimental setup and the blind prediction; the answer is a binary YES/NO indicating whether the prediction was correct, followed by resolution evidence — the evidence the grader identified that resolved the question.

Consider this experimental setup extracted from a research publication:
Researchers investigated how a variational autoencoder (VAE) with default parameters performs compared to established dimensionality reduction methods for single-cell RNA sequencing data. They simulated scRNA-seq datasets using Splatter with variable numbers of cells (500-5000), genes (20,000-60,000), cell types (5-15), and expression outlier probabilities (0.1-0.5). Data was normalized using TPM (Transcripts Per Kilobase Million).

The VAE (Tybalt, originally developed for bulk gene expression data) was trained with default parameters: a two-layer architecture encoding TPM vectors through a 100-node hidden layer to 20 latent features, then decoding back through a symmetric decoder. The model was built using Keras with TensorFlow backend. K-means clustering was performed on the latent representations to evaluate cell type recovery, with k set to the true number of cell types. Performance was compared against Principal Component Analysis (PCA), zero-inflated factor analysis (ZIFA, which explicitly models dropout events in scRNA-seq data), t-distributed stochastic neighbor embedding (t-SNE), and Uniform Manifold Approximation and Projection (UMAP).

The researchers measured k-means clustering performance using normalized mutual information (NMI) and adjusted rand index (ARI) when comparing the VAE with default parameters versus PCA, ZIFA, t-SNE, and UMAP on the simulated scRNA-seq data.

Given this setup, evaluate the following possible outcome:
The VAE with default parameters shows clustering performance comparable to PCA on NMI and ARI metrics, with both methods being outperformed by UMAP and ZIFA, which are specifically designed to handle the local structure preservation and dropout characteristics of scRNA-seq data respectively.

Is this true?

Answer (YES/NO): NO